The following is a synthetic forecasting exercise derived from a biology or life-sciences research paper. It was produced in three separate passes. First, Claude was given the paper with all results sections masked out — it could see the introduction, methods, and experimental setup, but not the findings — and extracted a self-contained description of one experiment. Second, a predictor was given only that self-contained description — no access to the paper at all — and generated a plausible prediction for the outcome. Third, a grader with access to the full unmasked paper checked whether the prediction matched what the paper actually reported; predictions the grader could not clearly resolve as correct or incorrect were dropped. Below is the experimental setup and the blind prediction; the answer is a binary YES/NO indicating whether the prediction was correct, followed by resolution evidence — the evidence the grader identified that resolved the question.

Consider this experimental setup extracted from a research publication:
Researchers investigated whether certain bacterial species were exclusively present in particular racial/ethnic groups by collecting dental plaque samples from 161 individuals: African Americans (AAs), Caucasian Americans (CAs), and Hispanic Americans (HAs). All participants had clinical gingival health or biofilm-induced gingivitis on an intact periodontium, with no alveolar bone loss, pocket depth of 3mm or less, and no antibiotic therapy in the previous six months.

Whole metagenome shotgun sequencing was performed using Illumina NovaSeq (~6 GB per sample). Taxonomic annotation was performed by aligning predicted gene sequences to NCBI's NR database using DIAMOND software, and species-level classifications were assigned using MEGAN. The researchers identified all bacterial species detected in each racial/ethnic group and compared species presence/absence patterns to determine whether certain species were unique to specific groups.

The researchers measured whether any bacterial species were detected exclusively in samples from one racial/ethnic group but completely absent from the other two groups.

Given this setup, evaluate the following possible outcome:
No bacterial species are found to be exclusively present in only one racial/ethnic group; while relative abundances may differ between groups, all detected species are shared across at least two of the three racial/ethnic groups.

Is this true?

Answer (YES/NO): NO